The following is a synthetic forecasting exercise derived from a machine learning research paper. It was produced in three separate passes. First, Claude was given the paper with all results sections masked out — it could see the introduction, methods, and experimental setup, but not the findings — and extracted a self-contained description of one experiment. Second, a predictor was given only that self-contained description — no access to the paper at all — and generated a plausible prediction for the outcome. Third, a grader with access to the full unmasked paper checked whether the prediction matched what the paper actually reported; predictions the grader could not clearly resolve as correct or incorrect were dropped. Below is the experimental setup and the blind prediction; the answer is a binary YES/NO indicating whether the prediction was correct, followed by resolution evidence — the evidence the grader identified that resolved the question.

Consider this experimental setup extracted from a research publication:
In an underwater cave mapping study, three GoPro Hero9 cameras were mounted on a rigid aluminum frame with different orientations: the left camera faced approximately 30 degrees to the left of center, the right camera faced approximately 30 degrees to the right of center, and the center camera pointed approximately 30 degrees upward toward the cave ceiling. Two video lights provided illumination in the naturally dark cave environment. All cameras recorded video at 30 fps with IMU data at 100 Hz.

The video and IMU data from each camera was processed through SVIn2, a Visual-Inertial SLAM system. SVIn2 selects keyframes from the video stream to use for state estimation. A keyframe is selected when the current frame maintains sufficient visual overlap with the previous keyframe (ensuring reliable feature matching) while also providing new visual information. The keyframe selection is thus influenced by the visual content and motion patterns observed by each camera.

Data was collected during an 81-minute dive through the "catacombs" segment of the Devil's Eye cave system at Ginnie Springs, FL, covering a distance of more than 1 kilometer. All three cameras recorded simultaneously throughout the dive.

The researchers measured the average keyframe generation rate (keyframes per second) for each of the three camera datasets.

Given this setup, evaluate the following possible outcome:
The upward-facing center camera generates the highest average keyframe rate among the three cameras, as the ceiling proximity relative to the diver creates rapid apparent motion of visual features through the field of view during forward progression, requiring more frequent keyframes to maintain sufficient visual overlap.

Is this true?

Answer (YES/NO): YES